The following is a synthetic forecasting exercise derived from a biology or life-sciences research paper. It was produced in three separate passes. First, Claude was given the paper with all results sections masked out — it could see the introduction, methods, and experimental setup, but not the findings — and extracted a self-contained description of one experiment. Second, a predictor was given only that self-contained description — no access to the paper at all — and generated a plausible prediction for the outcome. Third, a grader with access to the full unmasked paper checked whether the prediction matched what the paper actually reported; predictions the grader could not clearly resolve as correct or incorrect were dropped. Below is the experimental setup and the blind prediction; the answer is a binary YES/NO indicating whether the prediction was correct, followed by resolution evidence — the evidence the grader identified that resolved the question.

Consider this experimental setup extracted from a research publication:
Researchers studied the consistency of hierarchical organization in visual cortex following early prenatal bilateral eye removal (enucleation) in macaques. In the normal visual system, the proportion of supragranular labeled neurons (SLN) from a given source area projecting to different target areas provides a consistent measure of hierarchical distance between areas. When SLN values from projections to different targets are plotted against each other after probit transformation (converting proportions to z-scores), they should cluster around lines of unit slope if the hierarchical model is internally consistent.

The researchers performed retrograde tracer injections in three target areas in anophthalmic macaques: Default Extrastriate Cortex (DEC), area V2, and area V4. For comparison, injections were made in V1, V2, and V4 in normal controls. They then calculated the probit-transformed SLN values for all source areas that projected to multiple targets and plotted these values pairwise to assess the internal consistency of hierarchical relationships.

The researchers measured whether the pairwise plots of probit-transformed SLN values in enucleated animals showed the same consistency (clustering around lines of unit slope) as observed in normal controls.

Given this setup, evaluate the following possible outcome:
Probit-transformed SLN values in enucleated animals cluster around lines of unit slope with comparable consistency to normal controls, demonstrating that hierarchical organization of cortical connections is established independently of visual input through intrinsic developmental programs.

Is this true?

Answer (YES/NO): YES